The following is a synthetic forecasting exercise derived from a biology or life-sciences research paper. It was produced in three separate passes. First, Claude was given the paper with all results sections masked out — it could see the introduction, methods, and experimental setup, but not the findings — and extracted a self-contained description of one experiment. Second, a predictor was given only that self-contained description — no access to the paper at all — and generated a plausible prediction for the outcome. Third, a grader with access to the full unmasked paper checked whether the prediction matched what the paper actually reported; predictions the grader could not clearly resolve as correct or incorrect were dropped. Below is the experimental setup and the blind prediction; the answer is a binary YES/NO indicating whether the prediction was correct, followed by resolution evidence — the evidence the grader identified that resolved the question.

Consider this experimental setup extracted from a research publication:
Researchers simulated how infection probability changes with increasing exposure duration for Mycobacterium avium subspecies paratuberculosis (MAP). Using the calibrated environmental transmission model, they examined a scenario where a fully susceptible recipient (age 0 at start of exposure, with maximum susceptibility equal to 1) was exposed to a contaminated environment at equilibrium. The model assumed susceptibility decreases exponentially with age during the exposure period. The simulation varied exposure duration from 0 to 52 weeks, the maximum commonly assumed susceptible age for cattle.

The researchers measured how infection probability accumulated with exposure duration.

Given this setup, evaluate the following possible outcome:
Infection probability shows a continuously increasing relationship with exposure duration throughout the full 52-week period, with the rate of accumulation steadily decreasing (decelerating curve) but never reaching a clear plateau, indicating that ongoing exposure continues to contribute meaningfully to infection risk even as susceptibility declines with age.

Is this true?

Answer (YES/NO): NO